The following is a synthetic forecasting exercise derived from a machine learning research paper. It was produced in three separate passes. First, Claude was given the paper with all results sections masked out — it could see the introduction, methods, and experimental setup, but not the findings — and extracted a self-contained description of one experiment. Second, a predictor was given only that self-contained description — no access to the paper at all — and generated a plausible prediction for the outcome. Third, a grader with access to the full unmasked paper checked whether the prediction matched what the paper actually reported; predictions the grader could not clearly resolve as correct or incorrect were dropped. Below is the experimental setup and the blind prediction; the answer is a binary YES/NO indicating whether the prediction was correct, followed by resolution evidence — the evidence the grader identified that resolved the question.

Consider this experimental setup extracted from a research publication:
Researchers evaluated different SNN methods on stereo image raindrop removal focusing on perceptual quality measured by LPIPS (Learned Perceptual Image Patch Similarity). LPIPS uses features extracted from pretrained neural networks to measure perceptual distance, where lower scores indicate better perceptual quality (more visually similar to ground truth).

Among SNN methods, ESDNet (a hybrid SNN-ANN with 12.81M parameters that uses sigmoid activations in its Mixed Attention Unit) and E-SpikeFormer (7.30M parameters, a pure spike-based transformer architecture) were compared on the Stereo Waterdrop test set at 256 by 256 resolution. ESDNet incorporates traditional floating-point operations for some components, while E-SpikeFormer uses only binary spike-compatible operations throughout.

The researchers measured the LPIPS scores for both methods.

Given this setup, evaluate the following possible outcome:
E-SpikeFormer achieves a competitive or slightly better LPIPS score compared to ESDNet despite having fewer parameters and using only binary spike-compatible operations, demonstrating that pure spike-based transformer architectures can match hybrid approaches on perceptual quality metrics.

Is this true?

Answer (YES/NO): NO